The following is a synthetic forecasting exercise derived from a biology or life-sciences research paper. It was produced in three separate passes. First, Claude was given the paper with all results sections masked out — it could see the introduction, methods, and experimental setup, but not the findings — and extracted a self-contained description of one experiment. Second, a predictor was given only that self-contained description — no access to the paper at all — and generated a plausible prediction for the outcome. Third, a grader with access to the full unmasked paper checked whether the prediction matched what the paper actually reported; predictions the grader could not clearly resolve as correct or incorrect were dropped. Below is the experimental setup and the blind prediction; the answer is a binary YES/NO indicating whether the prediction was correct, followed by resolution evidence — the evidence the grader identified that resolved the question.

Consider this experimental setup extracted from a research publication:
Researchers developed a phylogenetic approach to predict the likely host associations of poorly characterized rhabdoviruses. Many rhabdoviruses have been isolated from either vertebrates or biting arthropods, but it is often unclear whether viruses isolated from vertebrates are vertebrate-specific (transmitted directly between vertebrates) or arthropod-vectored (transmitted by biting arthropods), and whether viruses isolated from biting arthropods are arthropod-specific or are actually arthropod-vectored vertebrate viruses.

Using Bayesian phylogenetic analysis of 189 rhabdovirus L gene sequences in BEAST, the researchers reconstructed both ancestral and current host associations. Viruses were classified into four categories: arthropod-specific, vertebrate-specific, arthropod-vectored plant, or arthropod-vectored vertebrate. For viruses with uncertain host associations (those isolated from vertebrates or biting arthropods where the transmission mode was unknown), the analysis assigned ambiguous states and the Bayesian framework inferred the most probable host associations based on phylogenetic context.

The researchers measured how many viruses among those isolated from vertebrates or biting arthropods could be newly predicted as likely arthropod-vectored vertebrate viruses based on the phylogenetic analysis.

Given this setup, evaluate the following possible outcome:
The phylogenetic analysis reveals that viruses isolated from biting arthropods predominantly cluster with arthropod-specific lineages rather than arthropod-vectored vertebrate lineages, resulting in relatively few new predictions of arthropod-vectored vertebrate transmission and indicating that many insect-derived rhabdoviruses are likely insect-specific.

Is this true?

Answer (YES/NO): NO